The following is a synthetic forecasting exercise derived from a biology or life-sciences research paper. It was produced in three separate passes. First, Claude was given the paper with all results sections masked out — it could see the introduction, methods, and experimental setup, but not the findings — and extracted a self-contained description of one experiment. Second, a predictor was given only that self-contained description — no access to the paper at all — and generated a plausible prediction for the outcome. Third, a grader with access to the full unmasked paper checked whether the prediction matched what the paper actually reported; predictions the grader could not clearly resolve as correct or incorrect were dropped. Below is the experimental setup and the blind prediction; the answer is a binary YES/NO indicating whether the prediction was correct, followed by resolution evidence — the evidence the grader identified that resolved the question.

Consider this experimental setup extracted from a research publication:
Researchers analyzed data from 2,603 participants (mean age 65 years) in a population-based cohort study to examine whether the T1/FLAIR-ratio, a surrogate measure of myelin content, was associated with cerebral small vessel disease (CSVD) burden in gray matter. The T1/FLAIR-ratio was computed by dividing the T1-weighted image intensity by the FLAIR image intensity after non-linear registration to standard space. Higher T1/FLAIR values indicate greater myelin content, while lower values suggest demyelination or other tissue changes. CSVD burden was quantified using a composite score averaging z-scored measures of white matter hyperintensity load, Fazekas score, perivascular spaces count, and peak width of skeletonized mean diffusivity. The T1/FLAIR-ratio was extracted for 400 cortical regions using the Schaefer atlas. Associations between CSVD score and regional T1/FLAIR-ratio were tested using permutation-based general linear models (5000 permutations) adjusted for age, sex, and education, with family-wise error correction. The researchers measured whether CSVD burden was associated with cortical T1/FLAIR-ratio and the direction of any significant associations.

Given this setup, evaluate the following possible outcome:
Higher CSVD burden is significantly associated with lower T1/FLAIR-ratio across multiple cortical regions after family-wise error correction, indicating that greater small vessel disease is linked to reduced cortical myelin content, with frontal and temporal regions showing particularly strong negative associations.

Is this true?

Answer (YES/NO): NO